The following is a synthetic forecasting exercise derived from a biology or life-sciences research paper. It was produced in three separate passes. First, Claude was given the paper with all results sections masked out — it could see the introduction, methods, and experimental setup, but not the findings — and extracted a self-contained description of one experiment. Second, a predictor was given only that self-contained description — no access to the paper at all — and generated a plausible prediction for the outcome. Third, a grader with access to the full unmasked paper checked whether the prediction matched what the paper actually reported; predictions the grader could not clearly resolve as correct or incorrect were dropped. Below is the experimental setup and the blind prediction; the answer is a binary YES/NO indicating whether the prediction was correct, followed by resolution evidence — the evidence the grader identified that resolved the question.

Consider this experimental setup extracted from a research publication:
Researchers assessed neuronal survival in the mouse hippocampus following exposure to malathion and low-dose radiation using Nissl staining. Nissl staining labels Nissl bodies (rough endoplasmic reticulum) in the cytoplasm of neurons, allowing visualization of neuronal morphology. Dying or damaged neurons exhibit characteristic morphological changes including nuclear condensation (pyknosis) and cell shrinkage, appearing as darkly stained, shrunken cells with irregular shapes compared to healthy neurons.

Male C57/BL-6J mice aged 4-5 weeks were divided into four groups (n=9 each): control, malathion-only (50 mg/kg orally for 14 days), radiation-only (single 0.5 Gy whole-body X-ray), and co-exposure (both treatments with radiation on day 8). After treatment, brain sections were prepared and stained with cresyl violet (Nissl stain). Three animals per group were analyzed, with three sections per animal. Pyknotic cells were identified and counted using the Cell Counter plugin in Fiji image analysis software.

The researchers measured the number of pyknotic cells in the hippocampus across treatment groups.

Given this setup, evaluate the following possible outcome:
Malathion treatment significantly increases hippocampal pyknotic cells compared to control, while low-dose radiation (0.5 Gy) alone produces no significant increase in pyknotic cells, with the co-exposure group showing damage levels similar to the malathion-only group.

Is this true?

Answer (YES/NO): NO